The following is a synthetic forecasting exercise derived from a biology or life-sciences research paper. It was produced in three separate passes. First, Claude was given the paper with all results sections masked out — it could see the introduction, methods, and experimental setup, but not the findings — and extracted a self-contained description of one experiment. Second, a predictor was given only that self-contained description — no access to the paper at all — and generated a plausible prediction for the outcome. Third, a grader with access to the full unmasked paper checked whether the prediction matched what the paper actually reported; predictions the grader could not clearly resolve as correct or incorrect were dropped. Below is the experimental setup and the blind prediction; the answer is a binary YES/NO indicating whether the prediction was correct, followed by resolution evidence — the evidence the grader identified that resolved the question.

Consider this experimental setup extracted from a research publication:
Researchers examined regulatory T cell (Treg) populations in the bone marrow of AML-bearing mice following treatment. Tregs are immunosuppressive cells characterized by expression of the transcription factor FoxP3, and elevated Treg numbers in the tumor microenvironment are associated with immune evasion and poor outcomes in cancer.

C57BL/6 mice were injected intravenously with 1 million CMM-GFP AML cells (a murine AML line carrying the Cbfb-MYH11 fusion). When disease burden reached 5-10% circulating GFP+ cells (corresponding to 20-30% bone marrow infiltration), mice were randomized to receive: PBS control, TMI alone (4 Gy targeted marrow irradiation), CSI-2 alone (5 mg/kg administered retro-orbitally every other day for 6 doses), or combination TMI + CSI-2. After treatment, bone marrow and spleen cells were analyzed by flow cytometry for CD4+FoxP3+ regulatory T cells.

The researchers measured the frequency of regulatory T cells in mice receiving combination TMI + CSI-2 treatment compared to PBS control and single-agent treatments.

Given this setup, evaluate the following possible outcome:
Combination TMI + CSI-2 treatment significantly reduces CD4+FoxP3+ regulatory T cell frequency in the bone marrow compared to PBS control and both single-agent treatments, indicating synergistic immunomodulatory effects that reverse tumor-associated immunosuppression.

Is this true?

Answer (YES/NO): NO